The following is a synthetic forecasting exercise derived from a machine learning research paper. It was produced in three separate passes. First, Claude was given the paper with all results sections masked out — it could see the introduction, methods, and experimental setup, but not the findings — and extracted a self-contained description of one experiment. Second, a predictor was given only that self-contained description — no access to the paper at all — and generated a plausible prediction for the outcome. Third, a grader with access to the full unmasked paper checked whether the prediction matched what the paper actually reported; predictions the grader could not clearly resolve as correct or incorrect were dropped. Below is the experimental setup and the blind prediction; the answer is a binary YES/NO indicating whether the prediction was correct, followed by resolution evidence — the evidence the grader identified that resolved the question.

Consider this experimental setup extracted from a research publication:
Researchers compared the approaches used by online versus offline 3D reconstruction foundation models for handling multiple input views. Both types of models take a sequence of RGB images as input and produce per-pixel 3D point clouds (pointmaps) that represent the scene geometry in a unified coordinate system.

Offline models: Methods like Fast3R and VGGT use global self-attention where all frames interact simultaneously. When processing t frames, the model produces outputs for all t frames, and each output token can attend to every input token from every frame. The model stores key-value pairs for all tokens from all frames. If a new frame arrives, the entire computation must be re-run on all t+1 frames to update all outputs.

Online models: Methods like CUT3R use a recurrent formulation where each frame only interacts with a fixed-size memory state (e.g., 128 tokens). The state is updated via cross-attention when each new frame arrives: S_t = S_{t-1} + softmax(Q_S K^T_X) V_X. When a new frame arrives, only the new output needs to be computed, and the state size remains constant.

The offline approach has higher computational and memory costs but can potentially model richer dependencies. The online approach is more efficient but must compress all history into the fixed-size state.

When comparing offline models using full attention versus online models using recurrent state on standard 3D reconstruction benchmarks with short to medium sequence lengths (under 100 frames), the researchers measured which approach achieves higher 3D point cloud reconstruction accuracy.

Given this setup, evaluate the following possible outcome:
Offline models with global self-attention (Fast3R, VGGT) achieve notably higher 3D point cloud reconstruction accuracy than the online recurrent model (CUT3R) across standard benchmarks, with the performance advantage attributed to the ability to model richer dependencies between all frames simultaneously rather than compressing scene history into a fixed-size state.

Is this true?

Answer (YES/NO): YES